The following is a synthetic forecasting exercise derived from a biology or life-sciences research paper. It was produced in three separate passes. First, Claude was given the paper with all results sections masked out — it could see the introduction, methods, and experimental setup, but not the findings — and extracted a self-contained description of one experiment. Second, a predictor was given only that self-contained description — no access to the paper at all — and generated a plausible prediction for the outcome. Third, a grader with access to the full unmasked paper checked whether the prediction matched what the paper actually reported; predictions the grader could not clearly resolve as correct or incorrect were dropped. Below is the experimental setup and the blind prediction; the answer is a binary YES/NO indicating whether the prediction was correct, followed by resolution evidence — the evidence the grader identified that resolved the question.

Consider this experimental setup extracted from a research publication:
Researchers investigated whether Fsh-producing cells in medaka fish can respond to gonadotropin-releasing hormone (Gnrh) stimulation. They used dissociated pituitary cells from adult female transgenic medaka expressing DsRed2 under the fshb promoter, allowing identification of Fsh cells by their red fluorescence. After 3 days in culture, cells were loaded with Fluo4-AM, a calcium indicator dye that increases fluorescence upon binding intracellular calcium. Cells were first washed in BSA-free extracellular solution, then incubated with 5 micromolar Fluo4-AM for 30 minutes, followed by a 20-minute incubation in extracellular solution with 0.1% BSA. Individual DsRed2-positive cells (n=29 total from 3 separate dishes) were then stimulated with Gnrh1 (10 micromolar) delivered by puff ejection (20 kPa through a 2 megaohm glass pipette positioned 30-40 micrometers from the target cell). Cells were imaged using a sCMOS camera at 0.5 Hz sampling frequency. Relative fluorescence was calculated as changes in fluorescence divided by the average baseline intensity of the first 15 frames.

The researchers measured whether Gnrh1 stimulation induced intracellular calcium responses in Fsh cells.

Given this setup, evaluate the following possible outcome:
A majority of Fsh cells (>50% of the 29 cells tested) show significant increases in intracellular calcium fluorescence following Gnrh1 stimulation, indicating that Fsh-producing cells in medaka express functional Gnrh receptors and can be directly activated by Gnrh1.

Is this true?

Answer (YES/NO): YES